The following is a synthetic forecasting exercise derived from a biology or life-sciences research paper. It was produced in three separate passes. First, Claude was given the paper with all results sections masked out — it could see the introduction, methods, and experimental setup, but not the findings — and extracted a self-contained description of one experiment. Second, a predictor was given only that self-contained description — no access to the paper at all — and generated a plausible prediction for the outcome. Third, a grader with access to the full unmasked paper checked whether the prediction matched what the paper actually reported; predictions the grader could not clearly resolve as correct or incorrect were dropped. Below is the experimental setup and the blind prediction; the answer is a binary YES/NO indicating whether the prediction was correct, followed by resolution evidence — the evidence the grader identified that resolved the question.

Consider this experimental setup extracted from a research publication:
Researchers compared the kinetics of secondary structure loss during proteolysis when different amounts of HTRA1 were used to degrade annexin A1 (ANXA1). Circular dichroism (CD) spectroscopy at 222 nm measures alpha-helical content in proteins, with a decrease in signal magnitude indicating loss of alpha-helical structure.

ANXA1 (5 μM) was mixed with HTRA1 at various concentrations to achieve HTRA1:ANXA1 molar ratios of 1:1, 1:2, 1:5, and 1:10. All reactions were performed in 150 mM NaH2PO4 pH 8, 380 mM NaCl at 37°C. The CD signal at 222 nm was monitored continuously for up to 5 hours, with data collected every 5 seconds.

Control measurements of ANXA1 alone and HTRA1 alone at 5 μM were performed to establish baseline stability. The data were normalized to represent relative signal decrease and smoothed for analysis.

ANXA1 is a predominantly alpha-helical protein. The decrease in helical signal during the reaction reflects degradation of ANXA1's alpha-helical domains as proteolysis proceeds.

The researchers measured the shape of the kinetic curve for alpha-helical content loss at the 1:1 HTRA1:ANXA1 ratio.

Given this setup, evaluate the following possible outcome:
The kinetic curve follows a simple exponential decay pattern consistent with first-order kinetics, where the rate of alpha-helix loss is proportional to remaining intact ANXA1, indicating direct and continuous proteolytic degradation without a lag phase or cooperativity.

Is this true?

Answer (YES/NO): NO